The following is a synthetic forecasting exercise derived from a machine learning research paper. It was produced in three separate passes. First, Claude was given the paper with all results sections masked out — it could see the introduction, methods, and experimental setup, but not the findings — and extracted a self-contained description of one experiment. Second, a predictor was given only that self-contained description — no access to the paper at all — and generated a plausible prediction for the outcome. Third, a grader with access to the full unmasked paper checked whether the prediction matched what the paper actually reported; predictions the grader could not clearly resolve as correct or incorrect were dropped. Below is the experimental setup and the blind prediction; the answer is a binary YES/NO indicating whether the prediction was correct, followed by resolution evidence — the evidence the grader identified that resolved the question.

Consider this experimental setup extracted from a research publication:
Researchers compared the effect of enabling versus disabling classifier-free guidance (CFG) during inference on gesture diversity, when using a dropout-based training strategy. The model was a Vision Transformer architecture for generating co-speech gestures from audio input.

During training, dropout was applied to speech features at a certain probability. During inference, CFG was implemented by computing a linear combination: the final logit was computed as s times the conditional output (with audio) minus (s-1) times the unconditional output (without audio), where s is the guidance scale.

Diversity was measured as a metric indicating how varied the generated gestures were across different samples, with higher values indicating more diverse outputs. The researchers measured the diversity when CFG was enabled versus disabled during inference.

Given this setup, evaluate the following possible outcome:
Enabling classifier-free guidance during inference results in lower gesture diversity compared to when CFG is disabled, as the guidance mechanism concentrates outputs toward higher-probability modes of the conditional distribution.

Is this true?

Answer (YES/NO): NO